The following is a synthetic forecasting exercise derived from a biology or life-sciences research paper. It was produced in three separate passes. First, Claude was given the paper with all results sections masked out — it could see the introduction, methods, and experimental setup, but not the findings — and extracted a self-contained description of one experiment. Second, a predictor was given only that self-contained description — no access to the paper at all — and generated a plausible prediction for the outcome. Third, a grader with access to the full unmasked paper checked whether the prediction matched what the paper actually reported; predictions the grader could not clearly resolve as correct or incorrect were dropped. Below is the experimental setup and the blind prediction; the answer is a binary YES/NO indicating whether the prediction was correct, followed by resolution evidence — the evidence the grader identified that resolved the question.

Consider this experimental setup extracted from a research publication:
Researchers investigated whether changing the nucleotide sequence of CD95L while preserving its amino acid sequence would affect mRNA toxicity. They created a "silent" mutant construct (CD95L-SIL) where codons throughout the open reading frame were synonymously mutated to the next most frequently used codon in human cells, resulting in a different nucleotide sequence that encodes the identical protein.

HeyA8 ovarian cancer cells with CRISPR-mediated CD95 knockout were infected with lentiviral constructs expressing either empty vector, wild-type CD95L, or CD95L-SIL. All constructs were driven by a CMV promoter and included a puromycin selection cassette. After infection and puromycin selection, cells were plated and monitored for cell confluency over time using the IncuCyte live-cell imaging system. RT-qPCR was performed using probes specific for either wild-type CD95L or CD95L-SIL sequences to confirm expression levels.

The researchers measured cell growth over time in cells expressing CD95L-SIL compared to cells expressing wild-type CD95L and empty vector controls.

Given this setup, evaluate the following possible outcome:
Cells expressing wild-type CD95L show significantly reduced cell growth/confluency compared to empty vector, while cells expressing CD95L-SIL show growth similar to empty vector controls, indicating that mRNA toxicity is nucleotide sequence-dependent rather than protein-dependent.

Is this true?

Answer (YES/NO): NO